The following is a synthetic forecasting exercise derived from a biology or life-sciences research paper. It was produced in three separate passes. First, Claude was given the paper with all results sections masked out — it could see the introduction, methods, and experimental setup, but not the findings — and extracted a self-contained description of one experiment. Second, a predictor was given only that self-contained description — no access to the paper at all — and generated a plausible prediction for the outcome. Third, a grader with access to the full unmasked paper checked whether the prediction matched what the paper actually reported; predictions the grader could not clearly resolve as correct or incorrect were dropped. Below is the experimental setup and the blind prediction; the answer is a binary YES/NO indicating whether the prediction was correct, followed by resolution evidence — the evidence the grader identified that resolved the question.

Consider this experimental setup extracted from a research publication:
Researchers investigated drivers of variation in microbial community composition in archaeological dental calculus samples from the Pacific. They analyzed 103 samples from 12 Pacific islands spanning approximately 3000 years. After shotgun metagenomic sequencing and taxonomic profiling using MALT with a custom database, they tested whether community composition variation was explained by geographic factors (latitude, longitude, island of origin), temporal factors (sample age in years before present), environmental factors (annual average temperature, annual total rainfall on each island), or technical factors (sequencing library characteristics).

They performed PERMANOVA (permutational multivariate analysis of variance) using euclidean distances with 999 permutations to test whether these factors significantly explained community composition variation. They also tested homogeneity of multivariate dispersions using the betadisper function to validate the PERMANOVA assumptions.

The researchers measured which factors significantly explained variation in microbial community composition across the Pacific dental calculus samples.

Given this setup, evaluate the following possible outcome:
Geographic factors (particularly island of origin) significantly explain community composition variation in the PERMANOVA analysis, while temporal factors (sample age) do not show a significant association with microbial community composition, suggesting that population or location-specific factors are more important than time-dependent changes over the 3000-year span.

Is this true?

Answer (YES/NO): NO